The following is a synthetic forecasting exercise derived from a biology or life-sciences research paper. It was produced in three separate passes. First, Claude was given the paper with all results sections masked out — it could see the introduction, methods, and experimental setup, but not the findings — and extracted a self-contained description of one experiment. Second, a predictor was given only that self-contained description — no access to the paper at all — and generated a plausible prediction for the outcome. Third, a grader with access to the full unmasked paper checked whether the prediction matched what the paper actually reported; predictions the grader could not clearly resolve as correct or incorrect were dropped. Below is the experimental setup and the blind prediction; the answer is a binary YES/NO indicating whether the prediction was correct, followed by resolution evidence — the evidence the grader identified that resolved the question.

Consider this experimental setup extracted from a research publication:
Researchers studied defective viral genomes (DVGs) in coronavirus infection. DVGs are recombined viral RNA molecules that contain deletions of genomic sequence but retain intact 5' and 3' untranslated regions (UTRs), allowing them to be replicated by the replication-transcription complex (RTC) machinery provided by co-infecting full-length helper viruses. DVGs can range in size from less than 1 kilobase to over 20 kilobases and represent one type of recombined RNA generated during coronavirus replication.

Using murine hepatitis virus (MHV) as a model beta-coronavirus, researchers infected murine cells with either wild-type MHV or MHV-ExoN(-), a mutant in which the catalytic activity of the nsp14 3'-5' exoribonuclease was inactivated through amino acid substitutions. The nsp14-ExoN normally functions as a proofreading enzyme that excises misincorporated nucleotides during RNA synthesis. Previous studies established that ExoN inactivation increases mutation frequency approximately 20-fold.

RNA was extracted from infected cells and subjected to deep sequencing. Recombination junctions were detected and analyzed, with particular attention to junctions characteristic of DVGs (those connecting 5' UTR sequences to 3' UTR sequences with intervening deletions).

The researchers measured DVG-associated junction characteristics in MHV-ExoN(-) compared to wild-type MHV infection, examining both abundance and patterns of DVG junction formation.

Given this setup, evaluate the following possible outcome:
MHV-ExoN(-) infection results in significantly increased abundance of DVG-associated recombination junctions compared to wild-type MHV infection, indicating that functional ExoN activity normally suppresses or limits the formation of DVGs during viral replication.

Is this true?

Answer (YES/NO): NO